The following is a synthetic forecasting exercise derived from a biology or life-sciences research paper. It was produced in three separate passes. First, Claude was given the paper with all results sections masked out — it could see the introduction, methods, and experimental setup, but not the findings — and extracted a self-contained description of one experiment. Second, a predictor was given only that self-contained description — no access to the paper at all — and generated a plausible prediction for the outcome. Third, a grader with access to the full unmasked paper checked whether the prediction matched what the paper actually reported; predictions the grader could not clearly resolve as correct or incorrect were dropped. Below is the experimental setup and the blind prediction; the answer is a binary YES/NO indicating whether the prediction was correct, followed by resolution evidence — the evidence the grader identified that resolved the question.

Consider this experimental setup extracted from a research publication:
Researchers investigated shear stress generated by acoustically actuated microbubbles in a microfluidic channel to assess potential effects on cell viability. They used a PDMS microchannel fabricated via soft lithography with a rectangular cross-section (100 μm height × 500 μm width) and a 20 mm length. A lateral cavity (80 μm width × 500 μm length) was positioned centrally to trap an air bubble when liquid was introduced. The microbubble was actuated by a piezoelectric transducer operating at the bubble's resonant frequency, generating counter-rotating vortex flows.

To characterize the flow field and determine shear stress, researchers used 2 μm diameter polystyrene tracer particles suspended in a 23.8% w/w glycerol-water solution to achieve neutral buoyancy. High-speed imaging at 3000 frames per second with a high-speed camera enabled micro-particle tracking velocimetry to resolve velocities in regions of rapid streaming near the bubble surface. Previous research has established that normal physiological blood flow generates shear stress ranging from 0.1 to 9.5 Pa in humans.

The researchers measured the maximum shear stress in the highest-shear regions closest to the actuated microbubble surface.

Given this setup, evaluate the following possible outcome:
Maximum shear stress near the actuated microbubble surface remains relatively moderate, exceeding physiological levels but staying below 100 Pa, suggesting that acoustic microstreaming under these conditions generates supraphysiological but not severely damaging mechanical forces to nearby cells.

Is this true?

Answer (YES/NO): NO